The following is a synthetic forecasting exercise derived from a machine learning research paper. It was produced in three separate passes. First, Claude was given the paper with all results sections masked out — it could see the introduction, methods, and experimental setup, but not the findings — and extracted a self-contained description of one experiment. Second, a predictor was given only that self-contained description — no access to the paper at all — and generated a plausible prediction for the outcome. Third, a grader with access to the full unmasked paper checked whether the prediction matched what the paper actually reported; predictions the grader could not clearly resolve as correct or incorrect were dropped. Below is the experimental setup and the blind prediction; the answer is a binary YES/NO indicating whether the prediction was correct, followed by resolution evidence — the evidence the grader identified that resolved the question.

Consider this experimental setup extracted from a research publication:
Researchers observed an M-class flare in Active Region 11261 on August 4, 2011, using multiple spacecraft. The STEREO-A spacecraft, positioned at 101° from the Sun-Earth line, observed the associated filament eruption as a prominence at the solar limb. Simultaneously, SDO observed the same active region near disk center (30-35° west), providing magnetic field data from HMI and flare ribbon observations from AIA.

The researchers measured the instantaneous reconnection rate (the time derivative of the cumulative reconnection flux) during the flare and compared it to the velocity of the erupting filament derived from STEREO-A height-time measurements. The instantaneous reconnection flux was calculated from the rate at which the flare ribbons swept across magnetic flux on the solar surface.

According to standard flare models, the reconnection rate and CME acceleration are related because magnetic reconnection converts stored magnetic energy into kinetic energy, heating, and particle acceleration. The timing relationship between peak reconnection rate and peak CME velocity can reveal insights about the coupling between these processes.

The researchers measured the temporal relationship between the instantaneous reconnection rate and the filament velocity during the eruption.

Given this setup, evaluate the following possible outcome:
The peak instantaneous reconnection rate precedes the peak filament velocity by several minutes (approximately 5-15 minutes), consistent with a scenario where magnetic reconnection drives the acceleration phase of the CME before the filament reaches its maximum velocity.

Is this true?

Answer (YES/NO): NO